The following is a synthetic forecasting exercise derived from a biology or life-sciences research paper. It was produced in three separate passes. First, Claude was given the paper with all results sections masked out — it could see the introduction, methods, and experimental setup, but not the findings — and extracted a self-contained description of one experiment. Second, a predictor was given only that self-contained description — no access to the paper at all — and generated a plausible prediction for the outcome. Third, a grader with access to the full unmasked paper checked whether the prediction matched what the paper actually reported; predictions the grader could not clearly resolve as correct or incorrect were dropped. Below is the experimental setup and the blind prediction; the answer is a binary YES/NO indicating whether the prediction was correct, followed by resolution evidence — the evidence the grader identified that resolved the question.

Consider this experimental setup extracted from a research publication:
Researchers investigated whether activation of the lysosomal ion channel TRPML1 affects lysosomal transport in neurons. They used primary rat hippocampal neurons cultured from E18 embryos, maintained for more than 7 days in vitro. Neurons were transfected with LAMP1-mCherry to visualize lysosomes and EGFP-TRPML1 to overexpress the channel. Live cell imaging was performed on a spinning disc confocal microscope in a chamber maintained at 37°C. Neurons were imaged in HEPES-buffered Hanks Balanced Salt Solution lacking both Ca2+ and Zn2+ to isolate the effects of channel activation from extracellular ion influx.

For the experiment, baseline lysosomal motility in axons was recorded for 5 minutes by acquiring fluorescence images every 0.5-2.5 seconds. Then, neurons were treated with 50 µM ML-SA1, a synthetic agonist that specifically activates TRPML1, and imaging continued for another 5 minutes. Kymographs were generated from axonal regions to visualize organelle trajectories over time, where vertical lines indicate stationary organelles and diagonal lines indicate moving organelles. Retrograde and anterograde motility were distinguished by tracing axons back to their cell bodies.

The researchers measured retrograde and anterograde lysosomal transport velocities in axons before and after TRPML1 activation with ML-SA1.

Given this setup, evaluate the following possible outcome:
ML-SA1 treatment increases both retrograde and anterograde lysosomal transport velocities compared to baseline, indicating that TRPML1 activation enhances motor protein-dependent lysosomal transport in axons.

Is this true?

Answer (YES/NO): NO